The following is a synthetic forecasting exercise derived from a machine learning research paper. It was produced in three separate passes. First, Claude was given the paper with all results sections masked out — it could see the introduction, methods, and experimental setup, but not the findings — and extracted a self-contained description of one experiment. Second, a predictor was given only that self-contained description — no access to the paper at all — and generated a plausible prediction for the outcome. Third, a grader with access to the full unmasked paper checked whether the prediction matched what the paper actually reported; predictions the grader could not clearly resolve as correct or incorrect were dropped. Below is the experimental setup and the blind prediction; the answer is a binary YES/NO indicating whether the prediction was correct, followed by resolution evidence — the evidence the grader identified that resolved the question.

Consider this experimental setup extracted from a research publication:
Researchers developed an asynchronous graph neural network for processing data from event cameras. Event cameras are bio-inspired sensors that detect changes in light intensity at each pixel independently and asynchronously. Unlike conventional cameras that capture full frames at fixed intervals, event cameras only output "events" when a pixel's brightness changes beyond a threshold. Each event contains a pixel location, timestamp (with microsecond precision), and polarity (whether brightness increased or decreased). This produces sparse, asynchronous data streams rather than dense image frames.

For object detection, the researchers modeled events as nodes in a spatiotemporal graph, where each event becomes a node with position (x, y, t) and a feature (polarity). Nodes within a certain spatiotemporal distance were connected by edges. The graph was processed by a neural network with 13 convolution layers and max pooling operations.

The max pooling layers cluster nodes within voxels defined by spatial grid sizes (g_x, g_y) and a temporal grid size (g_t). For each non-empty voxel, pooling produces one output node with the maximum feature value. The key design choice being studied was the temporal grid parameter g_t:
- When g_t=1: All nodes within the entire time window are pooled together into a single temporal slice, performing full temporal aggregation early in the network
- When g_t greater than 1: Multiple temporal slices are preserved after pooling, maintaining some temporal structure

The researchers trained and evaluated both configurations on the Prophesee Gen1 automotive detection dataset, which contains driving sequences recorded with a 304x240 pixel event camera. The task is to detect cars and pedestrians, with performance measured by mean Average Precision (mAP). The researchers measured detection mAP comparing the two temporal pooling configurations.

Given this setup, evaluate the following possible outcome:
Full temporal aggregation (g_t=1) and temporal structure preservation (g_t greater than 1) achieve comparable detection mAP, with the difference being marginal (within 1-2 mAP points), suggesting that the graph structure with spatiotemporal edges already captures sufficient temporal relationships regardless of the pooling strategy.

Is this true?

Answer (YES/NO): NO